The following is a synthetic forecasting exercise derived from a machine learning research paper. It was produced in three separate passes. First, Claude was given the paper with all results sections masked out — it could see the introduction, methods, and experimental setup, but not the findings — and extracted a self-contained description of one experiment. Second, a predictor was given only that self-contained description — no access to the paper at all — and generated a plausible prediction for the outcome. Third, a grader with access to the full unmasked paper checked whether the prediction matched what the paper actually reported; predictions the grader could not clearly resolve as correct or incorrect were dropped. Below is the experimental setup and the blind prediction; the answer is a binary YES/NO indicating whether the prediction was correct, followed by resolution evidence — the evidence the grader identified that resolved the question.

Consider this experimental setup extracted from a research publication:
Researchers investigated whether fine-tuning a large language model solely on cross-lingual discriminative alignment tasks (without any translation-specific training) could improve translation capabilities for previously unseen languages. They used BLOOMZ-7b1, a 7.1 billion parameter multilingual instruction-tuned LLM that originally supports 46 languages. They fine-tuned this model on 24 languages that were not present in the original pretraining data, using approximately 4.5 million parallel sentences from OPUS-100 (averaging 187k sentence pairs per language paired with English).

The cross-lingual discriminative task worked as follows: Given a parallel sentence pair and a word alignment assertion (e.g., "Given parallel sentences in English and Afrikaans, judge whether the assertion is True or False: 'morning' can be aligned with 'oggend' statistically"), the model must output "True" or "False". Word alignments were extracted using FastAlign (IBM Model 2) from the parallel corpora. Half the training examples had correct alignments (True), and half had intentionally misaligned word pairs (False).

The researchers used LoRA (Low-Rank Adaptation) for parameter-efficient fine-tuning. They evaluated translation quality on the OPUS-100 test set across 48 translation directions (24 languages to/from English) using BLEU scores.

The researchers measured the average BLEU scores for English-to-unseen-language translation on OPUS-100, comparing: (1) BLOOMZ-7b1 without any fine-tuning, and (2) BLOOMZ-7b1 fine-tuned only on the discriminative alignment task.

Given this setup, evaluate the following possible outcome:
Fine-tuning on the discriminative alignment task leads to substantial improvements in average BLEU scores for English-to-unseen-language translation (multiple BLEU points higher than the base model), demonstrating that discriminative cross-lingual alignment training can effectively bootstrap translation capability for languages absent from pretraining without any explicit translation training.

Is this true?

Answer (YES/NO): NO